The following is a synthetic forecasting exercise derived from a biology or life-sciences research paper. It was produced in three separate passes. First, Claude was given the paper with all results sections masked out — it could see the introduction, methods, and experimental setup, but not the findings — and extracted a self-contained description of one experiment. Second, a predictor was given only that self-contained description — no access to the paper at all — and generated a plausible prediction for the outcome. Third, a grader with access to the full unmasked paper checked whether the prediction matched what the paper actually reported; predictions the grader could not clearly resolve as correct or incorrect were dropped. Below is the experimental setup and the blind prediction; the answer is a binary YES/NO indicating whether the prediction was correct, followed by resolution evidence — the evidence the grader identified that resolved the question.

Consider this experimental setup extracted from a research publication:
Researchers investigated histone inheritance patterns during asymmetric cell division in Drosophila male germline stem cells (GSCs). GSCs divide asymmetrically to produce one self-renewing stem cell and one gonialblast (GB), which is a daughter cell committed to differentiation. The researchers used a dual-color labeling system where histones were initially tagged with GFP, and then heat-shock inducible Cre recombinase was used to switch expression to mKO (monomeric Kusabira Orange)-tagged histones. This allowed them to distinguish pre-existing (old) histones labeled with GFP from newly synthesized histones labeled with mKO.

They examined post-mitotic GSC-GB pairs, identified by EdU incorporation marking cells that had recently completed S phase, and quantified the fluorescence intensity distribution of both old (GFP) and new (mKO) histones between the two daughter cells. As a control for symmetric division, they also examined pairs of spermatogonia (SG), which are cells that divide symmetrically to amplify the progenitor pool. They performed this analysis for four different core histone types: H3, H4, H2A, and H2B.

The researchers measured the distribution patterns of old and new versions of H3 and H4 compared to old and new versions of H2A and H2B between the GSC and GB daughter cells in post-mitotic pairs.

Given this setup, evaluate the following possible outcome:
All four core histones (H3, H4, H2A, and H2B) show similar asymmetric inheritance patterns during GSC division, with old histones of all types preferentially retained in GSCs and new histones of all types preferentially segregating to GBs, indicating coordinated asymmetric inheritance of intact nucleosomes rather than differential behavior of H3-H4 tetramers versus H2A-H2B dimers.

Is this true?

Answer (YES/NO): NO